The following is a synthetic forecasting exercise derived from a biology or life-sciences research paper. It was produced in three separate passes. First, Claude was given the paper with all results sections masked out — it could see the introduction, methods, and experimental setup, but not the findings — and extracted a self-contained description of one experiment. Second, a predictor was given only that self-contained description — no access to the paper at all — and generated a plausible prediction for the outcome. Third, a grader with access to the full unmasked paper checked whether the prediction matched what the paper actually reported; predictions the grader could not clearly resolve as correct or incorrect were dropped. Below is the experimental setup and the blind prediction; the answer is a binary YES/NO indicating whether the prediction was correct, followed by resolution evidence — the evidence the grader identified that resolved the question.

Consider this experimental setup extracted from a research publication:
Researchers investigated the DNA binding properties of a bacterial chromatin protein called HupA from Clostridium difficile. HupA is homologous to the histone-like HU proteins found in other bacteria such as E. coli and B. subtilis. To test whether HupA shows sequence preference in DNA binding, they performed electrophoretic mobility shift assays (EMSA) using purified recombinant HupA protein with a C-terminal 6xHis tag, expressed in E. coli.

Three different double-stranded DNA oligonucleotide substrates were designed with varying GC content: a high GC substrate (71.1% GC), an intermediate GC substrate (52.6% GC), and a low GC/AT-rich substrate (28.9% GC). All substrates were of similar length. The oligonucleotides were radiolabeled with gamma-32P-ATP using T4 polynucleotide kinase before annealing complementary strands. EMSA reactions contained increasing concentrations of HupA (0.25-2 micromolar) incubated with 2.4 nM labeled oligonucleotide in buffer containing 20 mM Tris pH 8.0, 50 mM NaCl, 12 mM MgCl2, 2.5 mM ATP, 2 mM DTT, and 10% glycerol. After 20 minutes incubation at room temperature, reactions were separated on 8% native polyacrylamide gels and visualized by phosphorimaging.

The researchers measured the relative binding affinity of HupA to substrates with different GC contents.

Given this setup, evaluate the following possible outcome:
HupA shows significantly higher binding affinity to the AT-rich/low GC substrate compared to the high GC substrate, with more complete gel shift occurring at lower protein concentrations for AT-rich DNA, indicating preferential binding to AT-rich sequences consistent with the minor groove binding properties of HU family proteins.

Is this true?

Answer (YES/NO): NO